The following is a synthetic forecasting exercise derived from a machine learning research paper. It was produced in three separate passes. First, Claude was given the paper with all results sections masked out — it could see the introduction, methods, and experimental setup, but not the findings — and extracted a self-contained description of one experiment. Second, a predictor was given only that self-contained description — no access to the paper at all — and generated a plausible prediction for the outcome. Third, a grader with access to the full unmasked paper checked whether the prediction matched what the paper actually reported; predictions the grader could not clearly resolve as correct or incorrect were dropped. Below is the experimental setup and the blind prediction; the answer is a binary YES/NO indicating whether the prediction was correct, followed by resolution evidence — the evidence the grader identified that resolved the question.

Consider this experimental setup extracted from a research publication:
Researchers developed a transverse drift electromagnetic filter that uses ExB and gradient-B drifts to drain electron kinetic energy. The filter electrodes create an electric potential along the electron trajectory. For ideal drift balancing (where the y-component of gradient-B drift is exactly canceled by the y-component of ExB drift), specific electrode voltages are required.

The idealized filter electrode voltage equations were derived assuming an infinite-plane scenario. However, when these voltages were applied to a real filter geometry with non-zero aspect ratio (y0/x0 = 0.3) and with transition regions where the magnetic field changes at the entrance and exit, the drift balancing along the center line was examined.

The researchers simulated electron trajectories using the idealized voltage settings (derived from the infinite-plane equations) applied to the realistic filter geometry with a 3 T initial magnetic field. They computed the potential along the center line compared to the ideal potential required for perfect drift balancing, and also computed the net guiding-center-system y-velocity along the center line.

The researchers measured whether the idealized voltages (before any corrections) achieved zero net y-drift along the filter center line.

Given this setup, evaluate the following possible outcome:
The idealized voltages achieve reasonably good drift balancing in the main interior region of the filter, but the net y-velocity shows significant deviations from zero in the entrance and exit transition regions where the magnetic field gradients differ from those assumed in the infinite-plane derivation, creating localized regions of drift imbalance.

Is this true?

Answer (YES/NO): YES